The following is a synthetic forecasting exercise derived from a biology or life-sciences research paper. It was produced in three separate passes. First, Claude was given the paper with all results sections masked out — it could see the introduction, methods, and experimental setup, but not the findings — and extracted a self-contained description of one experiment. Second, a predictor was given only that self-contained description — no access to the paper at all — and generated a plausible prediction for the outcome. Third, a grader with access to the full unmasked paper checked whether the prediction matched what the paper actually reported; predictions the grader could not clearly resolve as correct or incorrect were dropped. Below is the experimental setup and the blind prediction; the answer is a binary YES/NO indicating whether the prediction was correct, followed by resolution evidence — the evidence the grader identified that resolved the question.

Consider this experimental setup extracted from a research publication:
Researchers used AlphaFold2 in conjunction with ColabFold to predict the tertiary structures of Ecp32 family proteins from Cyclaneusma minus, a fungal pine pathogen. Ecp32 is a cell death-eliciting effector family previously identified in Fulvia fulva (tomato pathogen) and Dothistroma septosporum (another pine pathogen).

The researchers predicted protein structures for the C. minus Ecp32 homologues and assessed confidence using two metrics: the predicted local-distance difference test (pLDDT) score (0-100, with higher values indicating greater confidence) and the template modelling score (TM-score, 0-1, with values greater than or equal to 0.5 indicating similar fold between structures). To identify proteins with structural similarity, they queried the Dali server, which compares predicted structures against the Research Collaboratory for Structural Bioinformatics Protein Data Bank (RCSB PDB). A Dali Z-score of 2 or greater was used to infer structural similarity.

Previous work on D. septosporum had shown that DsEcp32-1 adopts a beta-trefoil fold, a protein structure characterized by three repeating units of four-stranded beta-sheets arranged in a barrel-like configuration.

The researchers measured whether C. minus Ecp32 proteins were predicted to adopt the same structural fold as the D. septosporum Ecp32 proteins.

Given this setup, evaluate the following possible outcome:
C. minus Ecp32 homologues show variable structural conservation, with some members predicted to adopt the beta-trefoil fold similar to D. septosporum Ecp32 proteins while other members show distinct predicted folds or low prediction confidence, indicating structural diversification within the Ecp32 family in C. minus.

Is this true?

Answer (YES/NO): NO